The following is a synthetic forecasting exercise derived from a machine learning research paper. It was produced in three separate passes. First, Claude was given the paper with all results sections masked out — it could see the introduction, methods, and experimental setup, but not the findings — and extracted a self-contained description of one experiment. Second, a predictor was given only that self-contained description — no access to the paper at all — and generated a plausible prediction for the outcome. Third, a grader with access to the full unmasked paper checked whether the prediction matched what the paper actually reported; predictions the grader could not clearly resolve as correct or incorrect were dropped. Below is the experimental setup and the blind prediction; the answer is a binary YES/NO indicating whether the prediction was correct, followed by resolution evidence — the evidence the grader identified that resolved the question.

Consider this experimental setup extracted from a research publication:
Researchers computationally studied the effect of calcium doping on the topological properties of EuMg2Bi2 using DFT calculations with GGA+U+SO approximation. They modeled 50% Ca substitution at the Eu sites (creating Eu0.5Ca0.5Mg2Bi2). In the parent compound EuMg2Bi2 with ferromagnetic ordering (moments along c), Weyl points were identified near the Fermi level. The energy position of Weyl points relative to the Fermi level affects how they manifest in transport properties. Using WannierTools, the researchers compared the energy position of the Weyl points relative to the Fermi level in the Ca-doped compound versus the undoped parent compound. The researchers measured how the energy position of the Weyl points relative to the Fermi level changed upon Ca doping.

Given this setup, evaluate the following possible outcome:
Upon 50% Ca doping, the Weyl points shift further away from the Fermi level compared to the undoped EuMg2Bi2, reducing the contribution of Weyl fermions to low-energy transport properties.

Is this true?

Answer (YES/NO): NO